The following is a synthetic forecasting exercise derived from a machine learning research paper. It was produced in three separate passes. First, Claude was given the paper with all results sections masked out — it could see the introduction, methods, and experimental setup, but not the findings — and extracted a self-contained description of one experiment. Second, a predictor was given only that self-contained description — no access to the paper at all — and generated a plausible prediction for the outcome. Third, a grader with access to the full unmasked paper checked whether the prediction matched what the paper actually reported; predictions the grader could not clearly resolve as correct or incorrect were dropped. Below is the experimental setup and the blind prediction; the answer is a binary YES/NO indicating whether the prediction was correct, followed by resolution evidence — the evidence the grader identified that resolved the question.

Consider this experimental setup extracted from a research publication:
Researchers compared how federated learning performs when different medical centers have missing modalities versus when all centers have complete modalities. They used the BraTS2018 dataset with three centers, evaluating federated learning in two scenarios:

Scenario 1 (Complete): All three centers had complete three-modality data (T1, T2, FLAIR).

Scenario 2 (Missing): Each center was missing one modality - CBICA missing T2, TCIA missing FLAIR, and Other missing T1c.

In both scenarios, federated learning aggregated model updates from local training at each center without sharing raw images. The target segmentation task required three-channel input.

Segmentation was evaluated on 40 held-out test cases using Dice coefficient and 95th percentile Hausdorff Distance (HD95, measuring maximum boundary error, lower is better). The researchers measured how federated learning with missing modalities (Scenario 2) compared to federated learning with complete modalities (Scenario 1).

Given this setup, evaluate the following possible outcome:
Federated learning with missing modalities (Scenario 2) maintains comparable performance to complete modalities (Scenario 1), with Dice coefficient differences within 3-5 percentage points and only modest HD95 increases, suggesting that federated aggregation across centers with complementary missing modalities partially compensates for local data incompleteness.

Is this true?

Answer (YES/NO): NO